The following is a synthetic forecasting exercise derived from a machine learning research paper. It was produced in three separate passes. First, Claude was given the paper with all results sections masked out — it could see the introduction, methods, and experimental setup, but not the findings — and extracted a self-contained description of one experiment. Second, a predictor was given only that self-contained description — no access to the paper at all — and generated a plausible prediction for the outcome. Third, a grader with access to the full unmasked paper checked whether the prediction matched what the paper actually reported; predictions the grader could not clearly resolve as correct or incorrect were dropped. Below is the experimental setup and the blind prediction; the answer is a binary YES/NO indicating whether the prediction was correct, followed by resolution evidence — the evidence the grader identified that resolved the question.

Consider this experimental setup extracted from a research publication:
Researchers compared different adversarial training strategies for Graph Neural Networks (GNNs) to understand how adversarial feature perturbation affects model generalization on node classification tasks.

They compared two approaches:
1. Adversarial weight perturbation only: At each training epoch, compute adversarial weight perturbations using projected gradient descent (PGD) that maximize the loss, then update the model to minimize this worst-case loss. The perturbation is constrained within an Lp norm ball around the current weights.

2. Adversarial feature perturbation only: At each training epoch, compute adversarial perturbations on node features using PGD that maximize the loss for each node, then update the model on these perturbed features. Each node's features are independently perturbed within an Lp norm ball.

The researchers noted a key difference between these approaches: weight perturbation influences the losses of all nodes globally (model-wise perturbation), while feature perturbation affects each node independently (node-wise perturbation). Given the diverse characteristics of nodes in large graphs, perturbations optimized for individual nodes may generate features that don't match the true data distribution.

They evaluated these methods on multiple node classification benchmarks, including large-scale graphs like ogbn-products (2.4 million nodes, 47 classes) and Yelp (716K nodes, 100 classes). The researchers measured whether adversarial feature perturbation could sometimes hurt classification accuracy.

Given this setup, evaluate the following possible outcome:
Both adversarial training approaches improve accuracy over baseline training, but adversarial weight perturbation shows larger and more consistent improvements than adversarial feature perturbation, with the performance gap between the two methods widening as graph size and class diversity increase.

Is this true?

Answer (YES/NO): NO